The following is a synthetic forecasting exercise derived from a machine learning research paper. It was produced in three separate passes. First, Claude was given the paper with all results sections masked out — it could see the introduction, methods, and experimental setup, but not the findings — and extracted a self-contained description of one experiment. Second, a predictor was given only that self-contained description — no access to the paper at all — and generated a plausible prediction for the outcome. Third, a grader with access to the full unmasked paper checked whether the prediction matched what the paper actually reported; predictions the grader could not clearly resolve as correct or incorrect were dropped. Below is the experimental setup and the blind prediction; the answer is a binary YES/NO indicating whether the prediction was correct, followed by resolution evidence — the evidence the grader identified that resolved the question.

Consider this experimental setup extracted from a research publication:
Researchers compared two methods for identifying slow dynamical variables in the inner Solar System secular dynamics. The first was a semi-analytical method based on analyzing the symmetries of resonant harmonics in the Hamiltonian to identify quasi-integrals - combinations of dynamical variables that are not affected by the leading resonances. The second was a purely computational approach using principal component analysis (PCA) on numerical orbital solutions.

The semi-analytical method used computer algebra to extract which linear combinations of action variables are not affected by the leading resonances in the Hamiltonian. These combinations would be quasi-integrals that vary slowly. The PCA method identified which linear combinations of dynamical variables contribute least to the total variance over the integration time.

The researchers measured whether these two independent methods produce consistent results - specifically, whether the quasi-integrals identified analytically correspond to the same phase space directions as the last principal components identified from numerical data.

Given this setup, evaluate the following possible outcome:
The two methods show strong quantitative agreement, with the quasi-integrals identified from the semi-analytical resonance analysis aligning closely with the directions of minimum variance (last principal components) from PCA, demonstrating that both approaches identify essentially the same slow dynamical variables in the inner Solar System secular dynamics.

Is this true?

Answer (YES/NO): YES